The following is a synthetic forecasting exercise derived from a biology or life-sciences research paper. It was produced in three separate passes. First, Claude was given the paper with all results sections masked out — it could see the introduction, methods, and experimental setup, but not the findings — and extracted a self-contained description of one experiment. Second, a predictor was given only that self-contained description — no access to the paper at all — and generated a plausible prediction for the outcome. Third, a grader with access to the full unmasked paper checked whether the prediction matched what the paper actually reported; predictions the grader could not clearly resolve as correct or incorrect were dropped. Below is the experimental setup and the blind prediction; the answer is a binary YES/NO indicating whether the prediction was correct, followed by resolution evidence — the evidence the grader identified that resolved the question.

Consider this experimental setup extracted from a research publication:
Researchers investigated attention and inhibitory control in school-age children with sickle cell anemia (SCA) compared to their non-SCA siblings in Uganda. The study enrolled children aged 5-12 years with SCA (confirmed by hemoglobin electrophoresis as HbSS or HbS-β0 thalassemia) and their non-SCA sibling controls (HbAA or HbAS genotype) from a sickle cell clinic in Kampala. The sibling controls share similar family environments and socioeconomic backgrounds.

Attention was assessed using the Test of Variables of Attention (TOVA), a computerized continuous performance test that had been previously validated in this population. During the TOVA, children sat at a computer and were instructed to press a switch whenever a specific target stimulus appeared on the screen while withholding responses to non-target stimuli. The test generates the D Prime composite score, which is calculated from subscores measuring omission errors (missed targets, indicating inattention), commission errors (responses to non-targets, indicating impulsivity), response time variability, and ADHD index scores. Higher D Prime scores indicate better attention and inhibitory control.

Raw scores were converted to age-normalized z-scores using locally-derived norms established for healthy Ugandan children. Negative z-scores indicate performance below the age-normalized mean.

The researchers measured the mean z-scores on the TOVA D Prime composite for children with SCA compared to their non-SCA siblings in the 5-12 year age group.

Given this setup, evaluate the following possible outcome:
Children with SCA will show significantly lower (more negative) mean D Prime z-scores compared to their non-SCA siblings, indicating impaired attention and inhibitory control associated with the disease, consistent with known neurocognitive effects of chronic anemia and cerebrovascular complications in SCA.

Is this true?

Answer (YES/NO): NO